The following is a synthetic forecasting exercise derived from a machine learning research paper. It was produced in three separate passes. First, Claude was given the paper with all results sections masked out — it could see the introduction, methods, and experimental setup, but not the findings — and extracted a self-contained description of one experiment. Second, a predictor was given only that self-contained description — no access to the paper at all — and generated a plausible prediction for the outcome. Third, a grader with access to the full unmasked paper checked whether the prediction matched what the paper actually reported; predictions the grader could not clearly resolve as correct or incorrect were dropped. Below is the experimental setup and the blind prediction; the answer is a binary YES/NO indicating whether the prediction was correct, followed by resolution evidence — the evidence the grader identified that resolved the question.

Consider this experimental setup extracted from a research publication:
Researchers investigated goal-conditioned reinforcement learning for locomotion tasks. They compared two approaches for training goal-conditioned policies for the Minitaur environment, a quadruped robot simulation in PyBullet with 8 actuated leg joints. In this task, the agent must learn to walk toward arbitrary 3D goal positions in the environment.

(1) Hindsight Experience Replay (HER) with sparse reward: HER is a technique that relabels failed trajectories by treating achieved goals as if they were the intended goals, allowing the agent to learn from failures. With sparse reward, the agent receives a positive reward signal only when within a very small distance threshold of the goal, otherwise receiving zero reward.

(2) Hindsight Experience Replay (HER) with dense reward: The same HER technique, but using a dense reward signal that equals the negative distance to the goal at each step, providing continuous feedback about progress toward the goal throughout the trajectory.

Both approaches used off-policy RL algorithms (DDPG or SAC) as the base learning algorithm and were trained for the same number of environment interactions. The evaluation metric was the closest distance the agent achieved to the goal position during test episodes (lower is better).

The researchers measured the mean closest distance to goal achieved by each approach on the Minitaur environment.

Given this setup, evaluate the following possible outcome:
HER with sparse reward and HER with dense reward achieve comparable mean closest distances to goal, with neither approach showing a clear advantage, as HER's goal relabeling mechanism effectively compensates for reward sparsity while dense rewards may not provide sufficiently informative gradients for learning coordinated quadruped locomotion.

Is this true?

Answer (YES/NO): YES